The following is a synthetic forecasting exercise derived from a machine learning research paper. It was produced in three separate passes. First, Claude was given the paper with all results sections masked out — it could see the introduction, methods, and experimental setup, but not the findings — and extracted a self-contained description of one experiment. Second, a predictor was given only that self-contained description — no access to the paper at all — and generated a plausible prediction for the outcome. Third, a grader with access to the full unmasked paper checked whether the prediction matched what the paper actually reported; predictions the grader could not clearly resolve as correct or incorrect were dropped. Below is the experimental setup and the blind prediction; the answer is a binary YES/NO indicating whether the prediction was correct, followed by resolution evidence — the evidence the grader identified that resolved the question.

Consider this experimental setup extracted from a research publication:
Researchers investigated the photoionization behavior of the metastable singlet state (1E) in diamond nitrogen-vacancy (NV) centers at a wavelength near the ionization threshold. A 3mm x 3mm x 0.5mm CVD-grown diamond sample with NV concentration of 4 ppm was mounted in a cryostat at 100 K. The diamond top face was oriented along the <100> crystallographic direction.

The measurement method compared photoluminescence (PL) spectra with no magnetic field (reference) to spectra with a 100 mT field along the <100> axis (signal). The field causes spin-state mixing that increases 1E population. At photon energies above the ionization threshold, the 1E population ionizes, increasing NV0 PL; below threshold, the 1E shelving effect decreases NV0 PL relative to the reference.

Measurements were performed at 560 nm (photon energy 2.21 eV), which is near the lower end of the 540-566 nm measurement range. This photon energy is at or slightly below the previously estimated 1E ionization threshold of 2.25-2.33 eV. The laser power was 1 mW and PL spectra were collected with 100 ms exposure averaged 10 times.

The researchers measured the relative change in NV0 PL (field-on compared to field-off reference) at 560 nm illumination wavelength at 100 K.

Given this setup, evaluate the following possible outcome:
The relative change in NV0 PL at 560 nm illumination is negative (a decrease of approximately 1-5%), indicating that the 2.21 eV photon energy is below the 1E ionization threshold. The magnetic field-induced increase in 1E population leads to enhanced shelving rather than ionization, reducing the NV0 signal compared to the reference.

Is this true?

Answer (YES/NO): YES